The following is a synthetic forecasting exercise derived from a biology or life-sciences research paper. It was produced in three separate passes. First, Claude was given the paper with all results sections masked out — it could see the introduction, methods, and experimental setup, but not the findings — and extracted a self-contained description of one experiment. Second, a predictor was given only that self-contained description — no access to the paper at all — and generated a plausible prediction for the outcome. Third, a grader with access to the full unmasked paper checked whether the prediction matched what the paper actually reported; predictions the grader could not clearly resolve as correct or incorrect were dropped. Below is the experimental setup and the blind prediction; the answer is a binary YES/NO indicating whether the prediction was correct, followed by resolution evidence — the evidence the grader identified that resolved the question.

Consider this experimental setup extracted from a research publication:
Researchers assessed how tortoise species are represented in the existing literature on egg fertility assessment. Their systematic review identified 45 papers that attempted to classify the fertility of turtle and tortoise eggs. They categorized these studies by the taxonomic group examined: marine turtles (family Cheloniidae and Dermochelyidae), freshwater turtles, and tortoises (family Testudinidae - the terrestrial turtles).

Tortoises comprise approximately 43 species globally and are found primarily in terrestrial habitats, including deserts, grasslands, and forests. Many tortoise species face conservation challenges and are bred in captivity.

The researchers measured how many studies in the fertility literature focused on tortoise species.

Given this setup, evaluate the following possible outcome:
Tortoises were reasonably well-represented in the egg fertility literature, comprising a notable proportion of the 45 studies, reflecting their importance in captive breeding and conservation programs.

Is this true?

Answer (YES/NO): NO